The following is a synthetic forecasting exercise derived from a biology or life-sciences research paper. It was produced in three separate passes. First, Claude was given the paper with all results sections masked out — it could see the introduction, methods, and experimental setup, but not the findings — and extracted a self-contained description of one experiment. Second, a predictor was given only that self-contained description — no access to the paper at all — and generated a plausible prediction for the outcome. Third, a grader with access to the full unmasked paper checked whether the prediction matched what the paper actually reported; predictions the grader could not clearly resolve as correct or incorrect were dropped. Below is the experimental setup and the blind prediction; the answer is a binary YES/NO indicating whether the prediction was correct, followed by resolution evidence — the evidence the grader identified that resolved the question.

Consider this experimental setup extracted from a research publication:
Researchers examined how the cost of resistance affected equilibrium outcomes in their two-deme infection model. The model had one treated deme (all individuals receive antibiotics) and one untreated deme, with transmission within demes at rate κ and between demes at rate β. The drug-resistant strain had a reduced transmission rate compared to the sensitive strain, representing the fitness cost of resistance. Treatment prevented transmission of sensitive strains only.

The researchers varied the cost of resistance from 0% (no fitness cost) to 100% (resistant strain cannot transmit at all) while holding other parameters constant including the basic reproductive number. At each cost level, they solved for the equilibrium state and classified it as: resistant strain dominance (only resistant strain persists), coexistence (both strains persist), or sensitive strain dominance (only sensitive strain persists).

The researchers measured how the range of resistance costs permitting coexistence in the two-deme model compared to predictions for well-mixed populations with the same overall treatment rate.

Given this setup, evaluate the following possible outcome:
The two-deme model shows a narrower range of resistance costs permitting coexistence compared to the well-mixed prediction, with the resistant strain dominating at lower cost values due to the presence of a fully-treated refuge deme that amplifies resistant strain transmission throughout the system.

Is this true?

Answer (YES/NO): NO